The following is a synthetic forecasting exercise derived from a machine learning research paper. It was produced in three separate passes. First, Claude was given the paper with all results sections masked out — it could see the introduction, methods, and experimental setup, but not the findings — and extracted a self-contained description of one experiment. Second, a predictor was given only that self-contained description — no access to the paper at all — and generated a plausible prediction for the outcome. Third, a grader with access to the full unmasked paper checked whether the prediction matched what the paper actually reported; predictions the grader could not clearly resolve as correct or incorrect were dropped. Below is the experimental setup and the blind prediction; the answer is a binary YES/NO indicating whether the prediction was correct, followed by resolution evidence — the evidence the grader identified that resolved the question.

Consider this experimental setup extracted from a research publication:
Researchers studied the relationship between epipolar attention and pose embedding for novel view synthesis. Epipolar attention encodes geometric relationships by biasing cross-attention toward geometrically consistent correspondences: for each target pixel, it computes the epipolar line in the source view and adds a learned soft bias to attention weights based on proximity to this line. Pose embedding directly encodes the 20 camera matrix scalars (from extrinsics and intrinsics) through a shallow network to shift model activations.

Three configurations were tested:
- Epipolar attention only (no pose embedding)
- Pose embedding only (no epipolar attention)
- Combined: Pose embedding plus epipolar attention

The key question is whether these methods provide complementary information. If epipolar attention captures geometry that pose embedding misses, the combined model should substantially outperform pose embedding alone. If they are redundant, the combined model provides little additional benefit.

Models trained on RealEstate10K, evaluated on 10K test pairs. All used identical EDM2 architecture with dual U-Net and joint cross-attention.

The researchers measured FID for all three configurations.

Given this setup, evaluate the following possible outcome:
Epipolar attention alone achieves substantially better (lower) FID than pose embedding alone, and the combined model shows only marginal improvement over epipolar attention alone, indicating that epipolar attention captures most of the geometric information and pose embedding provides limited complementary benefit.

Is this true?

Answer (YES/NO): NO